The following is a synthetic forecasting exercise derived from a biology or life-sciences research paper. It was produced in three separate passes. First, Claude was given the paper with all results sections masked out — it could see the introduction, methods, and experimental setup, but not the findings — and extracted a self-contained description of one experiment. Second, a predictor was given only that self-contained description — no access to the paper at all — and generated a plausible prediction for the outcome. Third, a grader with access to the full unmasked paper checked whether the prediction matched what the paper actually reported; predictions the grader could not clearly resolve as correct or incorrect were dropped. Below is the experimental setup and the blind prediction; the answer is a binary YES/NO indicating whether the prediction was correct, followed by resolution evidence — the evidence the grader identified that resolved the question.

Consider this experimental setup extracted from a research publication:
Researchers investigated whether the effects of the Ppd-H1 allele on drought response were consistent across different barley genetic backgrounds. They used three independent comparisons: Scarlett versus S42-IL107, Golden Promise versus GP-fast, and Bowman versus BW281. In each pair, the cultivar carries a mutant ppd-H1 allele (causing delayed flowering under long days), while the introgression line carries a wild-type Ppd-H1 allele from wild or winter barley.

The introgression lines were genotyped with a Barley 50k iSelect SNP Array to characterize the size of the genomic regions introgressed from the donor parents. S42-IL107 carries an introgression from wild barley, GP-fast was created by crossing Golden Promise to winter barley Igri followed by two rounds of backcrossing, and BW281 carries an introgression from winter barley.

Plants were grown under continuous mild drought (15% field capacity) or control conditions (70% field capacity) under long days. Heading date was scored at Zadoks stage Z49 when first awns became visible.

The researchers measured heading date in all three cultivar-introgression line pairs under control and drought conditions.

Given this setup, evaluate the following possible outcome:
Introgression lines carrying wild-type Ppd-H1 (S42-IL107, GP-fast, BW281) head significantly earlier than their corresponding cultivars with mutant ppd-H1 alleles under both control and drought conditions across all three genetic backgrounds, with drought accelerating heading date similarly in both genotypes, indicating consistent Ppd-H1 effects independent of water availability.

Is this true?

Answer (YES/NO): NO